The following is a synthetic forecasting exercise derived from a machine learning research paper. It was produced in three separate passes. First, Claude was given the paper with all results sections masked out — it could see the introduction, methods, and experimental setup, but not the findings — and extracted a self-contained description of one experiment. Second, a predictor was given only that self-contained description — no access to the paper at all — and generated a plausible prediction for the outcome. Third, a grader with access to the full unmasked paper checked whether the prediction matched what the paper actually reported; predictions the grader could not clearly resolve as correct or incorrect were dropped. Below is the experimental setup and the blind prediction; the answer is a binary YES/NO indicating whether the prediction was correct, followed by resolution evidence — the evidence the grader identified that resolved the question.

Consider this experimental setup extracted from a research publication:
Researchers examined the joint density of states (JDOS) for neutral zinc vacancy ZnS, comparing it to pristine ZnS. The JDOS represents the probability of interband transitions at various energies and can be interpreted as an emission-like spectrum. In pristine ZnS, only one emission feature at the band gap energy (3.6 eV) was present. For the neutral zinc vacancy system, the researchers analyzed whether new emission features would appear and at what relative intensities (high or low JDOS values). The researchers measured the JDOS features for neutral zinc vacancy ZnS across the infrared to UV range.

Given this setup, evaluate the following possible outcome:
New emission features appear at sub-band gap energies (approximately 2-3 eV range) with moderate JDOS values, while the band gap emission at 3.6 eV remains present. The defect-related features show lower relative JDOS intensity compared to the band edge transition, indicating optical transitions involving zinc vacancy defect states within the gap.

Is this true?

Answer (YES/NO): NO